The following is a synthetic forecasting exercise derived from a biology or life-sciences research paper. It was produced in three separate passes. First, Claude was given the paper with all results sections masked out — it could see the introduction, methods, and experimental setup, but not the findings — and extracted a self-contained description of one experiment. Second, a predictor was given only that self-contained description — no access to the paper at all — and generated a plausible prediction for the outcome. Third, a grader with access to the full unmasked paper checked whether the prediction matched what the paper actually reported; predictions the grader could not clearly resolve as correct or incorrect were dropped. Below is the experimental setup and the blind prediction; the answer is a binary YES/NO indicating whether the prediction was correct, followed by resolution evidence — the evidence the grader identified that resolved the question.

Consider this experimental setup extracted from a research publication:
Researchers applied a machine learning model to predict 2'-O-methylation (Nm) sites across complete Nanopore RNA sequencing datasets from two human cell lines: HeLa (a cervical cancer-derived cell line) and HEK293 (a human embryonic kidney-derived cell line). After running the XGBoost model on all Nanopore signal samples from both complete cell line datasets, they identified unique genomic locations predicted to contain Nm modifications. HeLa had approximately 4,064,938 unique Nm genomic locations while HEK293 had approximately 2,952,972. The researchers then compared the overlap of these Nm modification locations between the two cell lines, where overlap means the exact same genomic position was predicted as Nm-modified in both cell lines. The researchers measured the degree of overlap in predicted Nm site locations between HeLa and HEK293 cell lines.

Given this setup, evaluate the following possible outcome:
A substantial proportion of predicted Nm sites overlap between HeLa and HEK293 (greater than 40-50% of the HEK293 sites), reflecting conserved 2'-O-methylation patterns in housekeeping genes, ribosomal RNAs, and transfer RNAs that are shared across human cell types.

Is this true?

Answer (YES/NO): NO